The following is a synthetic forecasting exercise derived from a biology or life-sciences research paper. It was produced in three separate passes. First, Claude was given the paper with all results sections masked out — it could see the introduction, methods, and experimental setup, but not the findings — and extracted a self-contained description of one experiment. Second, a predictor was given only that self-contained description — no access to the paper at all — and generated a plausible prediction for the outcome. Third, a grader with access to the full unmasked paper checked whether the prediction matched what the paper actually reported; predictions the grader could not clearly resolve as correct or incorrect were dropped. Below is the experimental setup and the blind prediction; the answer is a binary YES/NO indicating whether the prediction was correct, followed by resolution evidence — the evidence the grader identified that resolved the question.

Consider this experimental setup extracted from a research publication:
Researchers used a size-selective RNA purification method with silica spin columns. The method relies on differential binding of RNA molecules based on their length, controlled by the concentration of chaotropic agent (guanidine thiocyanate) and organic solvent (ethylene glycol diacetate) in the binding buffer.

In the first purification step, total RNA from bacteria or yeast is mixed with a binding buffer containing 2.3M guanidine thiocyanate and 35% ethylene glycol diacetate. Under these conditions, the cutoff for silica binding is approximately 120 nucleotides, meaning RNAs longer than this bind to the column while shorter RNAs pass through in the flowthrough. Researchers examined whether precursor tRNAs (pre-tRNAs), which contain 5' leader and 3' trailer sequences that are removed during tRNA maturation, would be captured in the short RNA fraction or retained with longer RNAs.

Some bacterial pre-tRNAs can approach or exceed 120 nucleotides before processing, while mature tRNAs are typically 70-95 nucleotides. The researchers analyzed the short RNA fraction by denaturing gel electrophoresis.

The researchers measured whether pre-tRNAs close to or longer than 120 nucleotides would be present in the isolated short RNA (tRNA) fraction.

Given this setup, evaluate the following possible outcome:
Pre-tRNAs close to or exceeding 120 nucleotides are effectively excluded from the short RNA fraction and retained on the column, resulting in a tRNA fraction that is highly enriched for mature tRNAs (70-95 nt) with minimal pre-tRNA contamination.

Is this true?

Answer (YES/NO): YES